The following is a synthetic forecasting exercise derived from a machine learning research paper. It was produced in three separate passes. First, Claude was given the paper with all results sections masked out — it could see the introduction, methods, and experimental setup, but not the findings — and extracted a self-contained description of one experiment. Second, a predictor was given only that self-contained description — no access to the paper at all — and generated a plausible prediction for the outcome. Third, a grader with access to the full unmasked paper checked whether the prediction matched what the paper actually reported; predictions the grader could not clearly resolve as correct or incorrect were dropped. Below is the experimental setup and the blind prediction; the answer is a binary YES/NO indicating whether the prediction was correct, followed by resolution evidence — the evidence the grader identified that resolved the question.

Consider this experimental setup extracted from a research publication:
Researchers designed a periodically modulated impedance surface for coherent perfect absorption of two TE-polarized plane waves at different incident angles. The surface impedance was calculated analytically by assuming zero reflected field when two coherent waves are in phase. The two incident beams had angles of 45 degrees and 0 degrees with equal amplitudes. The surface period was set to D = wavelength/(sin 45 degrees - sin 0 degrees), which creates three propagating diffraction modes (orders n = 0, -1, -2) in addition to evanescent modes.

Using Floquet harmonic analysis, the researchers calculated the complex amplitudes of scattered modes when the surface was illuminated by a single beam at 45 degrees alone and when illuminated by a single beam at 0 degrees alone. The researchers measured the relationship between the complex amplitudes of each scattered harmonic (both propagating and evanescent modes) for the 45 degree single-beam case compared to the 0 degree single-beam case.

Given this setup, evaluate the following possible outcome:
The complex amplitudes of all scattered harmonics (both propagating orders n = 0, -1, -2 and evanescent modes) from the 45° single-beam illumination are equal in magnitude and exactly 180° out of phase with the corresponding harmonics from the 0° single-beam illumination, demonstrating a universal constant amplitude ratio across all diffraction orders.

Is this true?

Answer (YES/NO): YES